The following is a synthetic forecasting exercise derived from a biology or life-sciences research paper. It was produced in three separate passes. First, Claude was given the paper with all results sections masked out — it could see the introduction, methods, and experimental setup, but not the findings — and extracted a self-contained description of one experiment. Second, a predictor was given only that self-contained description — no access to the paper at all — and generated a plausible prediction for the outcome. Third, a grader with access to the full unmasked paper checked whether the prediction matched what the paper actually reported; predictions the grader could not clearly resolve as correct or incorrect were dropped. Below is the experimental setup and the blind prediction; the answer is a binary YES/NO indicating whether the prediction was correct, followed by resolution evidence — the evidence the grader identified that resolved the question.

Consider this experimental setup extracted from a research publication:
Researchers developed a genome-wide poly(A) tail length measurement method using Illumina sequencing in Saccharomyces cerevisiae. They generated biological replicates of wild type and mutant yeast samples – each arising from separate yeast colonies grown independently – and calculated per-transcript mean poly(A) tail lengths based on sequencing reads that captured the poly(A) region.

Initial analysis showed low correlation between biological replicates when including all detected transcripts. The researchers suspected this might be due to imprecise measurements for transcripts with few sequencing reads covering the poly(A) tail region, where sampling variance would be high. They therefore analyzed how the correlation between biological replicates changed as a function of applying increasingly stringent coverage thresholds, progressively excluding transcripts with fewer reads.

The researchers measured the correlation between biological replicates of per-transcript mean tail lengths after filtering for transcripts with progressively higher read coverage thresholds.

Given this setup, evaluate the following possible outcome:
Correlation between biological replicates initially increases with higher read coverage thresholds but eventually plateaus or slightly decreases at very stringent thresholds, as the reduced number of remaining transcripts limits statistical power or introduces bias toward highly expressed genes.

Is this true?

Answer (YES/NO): NO